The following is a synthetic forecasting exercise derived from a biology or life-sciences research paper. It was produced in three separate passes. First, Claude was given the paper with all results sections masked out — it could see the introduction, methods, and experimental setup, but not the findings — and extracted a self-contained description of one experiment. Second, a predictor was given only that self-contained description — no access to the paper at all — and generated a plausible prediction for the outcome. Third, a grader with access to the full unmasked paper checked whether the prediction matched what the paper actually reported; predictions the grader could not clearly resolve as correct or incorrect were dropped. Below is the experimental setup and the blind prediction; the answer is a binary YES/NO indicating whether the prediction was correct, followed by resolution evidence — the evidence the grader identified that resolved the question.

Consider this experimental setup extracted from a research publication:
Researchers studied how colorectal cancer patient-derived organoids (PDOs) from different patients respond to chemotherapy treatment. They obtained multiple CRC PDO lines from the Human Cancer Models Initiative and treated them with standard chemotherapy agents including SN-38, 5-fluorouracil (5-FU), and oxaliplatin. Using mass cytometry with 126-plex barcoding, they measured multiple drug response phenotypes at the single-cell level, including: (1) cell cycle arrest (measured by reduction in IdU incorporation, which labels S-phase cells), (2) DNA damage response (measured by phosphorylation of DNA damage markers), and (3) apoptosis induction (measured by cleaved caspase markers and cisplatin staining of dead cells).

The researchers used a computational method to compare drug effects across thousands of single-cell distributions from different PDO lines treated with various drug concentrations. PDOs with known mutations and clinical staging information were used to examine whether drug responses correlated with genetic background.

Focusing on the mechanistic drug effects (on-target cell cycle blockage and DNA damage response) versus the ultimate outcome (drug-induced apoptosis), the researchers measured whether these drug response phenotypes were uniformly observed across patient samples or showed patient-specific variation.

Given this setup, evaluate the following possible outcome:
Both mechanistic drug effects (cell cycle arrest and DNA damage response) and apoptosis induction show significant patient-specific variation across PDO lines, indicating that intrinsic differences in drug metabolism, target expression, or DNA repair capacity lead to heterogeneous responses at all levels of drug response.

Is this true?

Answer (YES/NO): NO